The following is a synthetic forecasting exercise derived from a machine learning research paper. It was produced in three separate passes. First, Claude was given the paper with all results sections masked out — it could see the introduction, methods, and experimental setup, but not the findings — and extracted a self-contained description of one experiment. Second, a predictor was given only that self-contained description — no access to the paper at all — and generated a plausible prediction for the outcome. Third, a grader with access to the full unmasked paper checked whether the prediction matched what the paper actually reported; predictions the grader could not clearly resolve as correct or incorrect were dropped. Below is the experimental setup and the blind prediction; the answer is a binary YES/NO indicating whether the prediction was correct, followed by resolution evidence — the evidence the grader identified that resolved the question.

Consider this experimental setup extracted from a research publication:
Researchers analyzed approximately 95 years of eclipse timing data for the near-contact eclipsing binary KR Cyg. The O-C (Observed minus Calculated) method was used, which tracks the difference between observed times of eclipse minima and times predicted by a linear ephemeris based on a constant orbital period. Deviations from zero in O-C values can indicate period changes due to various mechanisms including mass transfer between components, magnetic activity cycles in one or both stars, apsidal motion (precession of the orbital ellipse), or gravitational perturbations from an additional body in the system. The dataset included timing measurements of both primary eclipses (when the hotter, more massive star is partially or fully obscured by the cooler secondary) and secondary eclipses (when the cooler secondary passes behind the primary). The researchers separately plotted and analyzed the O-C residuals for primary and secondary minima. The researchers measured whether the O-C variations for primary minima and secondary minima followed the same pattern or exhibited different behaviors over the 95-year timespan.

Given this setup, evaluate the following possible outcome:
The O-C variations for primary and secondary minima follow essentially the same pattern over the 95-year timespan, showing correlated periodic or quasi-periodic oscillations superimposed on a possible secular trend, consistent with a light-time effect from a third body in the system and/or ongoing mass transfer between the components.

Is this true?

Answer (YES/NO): YES